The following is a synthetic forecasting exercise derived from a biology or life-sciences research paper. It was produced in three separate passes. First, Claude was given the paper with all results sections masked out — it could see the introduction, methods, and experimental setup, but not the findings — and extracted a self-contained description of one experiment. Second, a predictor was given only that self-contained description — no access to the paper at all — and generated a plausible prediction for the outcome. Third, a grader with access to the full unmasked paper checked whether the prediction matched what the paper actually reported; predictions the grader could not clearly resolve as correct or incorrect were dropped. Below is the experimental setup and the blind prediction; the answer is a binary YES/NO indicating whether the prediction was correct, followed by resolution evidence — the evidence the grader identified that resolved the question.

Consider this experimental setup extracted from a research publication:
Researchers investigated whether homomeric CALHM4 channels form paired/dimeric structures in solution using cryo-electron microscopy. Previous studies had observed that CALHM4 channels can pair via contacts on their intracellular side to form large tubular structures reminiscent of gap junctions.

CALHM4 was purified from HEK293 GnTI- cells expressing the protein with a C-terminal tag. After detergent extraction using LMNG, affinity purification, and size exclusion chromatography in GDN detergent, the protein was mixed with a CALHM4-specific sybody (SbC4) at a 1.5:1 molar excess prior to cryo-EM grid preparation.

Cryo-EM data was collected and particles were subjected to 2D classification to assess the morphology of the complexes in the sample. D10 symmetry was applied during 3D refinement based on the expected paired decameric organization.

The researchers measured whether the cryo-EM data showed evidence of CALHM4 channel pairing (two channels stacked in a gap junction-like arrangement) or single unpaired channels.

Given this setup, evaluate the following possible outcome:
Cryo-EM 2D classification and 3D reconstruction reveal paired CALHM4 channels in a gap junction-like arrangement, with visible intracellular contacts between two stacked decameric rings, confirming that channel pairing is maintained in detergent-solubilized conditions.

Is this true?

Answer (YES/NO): YES